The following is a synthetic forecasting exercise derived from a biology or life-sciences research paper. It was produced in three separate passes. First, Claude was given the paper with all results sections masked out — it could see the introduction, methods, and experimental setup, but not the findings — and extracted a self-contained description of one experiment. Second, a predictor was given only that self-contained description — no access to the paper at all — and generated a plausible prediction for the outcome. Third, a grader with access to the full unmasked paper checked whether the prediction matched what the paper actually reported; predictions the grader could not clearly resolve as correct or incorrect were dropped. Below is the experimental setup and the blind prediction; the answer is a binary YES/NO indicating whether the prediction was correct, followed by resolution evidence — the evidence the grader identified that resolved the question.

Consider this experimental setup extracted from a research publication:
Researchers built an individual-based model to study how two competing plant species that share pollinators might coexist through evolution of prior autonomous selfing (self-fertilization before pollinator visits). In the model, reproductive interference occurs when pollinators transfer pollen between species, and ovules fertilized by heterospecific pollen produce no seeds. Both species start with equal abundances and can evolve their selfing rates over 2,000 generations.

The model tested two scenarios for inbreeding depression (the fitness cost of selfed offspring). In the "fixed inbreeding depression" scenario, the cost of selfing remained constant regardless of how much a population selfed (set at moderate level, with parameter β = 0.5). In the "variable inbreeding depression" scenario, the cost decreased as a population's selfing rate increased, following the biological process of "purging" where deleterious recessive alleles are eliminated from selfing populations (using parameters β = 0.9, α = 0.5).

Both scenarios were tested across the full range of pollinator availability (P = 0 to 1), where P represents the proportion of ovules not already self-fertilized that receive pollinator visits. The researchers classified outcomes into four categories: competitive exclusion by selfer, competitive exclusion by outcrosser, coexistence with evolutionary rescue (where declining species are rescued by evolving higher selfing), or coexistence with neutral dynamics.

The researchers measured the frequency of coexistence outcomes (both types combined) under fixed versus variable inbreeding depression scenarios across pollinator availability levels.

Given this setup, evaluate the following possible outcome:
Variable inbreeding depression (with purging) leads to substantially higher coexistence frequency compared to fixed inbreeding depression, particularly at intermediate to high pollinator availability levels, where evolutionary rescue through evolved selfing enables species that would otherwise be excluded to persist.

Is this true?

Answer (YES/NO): NO